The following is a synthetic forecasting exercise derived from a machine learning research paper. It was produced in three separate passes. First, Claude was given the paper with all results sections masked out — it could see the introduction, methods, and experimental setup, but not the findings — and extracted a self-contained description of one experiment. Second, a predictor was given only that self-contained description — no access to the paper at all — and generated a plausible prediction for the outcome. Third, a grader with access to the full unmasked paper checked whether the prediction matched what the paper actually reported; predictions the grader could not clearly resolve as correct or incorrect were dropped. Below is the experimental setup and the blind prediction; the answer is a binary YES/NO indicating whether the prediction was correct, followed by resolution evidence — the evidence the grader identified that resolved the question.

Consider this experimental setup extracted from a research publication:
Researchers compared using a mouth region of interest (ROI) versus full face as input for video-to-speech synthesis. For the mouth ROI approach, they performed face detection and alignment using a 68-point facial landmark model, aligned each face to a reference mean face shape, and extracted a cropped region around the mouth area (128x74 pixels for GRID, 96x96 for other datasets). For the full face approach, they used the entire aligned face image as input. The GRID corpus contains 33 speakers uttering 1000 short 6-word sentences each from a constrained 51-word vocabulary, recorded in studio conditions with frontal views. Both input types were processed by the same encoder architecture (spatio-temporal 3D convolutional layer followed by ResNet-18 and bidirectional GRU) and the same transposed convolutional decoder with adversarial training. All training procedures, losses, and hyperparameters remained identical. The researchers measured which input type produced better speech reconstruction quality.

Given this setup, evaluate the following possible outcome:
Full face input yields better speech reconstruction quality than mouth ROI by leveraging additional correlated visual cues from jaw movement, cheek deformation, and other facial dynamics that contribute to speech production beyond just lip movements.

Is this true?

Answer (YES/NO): NO